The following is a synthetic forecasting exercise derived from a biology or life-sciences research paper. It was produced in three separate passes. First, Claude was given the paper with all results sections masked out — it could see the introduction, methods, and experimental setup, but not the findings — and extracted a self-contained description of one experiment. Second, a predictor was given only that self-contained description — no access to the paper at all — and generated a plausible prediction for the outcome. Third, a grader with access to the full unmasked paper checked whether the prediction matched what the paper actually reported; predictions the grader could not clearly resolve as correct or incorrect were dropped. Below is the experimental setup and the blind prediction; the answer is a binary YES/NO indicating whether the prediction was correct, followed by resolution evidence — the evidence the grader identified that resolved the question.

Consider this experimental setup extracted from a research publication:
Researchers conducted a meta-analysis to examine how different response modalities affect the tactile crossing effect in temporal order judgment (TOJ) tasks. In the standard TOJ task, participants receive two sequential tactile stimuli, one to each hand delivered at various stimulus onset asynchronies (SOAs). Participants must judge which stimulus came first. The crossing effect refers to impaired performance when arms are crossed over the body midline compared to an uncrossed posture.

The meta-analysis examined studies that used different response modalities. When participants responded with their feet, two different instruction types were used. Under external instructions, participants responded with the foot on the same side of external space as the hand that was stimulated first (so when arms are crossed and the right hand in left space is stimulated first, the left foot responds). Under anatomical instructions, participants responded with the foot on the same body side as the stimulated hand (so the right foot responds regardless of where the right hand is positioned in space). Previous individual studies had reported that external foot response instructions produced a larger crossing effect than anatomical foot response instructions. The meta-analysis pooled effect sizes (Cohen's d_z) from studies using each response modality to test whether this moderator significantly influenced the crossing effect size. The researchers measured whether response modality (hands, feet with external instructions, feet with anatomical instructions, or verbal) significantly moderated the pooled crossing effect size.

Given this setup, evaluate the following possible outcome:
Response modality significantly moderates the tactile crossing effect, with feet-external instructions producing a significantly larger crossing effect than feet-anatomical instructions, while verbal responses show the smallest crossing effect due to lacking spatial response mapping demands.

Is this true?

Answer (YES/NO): NO